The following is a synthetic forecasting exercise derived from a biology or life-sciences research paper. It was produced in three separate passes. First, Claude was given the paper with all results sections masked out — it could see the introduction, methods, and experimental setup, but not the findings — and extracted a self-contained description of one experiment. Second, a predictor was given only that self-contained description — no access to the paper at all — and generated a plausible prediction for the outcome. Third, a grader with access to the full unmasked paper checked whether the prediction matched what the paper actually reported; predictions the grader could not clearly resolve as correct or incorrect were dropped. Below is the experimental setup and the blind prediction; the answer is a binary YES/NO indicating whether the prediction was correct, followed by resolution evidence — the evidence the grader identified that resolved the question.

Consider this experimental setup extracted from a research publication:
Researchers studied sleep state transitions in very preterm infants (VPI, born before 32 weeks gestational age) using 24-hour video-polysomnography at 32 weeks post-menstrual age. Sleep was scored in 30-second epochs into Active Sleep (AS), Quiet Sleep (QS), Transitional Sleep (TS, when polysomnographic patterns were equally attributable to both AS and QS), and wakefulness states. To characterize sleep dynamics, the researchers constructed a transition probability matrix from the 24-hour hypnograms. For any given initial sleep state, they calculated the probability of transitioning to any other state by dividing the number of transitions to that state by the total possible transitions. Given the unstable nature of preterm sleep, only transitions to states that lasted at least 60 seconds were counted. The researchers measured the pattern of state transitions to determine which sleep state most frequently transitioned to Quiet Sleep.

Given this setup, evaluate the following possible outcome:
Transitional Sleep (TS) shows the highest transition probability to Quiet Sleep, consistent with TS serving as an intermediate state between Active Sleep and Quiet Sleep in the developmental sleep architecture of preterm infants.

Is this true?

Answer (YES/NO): NO